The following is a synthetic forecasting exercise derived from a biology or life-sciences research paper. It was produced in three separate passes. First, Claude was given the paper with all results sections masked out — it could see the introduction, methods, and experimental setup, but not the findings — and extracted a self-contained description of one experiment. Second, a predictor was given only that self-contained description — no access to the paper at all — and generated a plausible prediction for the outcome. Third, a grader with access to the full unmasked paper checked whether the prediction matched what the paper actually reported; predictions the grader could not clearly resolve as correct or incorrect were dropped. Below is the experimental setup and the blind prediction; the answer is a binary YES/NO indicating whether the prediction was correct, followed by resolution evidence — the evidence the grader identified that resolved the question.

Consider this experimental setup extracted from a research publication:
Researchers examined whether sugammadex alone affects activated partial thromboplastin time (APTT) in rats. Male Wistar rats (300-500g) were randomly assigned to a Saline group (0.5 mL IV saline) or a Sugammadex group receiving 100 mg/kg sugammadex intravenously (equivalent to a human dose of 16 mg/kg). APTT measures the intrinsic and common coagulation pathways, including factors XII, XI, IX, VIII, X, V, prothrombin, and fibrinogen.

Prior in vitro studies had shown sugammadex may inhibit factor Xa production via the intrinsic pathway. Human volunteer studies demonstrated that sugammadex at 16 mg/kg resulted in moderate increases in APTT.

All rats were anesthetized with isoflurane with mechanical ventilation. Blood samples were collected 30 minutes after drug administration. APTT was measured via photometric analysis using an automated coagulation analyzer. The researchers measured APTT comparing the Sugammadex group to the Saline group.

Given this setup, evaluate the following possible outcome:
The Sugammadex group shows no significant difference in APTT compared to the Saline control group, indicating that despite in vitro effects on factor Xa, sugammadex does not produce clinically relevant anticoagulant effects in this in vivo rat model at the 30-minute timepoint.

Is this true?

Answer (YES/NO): YES